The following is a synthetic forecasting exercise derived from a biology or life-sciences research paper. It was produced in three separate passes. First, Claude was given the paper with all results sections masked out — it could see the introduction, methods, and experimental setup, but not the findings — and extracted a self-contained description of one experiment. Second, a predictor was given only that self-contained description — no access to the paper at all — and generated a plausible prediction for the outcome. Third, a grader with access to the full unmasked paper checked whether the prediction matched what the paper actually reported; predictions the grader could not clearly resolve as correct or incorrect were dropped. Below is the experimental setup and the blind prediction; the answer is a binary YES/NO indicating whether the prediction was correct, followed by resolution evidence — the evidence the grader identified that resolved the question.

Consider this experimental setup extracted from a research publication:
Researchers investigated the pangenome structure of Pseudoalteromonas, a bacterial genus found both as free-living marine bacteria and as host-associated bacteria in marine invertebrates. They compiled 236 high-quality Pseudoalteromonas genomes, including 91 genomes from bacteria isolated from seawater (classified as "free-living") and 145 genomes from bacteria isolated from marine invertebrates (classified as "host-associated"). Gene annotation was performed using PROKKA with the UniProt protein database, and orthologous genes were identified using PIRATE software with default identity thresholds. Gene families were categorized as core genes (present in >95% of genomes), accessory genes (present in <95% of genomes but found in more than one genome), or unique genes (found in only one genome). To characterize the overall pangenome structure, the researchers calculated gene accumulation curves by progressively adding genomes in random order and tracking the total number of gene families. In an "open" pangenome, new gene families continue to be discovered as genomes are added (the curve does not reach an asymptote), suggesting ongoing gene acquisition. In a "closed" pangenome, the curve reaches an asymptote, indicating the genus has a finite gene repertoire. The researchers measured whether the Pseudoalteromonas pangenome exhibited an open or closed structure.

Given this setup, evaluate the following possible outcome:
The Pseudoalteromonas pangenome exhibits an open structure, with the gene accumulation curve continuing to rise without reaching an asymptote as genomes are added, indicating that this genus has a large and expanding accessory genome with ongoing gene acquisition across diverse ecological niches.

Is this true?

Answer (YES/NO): NO